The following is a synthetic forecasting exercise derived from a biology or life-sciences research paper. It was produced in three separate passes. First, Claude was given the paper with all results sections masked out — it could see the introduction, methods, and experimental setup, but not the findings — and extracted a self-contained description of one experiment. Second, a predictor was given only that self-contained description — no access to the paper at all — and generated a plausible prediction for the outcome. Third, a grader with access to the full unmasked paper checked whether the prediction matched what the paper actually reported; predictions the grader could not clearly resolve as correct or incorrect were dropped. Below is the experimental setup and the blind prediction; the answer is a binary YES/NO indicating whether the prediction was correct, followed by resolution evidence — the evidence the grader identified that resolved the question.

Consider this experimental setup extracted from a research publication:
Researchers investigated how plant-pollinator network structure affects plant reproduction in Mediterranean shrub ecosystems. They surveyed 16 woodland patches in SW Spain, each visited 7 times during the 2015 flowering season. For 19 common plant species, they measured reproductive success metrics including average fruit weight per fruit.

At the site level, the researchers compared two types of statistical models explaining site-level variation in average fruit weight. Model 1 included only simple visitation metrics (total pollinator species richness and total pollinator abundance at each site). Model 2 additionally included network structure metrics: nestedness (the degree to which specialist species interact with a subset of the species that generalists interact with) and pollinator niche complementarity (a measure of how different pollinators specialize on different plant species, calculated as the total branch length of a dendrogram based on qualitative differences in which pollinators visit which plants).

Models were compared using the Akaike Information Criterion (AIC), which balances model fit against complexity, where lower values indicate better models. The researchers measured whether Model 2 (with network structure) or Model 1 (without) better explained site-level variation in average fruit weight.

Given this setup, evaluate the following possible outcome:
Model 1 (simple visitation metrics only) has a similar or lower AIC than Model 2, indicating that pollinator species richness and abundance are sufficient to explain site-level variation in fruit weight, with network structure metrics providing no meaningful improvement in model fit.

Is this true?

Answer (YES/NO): YES